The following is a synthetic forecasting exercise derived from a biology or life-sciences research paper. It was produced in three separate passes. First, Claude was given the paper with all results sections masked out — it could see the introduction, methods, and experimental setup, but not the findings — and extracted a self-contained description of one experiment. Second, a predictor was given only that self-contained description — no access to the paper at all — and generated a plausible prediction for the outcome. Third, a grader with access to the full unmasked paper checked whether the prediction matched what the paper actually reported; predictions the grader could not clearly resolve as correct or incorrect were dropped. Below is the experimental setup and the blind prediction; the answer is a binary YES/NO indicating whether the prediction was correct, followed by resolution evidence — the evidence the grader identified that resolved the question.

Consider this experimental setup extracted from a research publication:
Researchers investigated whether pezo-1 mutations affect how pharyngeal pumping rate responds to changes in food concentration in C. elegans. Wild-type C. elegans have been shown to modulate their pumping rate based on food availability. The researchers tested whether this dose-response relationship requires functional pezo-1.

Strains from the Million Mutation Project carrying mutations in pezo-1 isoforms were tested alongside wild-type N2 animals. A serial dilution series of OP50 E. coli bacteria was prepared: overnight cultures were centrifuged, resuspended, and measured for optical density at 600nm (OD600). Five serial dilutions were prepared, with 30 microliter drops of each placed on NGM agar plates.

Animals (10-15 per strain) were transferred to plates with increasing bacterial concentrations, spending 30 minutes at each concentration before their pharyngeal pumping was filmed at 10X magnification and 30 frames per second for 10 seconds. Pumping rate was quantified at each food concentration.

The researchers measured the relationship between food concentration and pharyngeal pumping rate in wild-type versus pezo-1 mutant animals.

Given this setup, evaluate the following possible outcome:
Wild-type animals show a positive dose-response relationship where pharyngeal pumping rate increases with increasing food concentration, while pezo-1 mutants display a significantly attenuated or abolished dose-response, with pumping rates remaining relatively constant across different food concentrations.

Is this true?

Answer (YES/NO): NO